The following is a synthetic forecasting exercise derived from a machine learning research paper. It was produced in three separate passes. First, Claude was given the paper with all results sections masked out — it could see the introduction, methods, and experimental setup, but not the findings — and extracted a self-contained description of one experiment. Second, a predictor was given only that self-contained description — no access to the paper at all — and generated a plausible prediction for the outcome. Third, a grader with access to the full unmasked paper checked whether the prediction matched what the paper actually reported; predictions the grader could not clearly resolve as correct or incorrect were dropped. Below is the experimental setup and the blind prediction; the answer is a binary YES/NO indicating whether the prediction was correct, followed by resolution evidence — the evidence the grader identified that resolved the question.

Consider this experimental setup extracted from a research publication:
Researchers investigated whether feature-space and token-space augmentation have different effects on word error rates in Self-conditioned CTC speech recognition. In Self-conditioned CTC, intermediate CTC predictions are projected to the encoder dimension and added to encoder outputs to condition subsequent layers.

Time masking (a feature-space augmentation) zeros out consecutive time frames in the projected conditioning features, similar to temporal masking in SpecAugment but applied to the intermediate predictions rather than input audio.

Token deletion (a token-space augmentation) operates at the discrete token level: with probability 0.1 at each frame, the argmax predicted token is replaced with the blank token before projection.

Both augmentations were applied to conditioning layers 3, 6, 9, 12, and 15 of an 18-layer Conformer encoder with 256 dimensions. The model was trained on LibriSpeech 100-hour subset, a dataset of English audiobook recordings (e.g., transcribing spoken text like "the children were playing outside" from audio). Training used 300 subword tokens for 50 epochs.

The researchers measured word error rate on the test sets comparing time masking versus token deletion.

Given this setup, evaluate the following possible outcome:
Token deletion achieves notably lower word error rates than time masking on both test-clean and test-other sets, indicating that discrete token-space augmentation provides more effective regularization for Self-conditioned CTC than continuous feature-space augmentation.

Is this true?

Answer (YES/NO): NO